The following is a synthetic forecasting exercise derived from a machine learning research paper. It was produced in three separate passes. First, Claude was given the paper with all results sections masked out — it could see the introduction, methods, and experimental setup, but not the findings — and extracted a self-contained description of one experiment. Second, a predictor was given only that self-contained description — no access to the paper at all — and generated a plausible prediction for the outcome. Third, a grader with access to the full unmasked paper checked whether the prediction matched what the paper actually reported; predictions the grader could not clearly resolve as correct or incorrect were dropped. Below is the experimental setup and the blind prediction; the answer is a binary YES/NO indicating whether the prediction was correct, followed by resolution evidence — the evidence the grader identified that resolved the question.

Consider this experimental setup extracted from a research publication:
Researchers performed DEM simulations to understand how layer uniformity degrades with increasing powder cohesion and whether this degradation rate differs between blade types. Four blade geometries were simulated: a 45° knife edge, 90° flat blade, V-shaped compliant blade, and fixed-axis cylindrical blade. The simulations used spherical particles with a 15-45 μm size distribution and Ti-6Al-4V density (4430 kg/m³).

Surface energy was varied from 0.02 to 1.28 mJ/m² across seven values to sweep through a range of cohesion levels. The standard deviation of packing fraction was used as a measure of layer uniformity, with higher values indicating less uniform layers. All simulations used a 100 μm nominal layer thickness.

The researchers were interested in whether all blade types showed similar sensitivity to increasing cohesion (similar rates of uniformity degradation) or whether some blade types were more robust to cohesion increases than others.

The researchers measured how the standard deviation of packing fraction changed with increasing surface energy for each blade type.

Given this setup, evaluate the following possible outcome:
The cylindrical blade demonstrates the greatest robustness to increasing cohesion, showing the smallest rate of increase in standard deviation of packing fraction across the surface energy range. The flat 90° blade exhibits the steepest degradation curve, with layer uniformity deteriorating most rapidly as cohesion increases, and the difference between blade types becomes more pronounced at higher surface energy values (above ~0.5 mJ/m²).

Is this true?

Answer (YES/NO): NO